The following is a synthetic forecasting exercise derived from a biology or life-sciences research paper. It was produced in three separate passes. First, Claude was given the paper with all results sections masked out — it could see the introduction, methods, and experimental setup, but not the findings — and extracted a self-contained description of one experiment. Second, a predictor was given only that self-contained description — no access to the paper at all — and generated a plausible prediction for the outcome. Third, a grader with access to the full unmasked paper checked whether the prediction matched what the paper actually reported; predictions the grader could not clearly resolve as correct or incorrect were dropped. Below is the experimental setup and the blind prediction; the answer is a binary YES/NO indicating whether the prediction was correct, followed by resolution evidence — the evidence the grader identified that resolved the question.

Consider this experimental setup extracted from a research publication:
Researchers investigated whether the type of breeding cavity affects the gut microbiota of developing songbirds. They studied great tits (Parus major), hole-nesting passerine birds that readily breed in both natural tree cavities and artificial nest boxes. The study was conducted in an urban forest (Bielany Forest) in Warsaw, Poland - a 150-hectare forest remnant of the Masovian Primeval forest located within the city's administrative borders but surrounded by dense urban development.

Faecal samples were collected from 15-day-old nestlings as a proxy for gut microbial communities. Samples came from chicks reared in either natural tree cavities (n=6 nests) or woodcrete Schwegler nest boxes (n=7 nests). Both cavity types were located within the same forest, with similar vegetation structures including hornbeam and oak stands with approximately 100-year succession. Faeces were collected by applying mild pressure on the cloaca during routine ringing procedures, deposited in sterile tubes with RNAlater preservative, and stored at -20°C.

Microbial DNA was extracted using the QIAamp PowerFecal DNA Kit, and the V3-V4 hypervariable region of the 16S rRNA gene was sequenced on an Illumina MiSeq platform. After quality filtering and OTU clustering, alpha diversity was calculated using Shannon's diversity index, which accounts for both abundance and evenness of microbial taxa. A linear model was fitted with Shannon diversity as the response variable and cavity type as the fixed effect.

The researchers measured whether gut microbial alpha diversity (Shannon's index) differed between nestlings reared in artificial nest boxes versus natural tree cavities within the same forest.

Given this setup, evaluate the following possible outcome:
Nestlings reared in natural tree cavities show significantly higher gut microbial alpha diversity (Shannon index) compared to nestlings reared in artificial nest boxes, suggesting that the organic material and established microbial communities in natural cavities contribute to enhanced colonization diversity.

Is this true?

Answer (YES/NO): NO